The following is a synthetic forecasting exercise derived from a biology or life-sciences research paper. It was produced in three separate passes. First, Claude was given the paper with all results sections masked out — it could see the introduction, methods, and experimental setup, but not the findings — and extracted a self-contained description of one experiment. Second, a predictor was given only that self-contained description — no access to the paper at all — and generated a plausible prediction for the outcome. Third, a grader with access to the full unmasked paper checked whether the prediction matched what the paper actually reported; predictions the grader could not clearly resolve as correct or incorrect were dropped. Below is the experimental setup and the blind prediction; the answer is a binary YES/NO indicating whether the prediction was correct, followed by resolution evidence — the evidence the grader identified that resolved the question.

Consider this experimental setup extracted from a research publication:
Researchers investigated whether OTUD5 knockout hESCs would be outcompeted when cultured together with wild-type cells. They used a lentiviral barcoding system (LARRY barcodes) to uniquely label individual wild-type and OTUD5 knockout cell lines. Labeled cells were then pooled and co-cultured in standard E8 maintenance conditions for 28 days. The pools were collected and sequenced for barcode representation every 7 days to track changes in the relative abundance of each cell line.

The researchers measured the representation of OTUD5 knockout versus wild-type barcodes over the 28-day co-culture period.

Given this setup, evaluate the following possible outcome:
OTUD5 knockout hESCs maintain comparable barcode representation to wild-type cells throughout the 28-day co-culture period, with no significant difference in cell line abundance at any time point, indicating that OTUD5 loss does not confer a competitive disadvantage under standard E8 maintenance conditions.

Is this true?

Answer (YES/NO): NO